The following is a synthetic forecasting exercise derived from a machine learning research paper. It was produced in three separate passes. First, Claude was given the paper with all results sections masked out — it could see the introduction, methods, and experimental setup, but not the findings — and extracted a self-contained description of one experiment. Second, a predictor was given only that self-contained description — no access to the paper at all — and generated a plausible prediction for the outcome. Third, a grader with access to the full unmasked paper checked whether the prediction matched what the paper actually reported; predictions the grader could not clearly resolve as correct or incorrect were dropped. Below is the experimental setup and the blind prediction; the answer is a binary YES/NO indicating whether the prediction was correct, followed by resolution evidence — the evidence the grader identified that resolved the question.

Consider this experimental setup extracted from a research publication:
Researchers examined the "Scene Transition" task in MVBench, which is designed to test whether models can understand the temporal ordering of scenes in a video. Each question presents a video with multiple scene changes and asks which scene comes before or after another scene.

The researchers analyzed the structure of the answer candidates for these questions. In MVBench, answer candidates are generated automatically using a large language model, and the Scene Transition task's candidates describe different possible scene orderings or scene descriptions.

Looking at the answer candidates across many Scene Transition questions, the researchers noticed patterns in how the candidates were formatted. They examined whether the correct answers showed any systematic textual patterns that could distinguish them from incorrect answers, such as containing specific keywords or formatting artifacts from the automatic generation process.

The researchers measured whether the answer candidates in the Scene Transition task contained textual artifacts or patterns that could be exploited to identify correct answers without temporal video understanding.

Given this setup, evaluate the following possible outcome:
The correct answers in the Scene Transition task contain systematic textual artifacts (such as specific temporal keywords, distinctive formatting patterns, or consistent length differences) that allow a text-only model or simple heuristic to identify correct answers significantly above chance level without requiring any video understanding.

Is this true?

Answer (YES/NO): YES